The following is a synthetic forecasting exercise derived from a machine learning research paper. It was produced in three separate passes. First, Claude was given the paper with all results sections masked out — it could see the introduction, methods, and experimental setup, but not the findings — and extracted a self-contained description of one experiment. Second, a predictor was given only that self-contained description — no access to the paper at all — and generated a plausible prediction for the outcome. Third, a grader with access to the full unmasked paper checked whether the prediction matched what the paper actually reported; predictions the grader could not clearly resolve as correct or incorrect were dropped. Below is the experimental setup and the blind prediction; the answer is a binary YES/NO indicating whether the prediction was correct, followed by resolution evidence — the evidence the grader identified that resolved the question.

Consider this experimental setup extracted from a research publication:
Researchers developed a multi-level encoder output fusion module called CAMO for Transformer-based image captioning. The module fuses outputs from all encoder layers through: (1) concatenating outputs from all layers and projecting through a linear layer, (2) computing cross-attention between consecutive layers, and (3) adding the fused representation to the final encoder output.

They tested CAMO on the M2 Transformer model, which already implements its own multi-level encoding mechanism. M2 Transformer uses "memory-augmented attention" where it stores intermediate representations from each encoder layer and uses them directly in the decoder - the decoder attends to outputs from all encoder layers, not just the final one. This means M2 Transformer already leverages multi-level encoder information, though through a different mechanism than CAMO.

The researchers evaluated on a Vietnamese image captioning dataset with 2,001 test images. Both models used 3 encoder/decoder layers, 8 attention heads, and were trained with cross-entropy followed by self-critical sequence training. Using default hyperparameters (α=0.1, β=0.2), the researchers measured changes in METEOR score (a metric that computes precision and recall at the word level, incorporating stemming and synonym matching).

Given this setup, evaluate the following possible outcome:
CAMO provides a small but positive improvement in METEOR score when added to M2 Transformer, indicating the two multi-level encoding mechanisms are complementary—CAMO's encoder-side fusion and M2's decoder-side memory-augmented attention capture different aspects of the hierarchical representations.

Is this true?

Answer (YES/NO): NO